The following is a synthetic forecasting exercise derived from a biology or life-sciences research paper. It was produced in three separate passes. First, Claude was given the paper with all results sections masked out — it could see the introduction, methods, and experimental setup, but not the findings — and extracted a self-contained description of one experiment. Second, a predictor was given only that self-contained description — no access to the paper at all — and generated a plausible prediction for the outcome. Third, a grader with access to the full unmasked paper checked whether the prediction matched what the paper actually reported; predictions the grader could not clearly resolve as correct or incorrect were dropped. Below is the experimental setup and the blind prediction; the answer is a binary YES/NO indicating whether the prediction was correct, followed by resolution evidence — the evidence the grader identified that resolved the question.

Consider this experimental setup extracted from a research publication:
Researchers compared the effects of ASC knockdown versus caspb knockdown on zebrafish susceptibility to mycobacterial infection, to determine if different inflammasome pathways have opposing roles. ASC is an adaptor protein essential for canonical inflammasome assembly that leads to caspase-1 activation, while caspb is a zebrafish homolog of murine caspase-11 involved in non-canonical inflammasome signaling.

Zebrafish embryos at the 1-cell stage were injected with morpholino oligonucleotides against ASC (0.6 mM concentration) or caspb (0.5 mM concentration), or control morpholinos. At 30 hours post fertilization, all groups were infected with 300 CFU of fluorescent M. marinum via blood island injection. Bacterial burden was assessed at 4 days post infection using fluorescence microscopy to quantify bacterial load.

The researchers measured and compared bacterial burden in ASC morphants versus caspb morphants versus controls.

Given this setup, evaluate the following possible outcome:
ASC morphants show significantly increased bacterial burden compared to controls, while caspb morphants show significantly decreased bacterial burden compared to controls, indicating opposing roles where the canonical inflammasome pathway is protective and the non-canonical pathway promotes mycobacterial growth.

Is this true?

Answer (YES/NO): NO